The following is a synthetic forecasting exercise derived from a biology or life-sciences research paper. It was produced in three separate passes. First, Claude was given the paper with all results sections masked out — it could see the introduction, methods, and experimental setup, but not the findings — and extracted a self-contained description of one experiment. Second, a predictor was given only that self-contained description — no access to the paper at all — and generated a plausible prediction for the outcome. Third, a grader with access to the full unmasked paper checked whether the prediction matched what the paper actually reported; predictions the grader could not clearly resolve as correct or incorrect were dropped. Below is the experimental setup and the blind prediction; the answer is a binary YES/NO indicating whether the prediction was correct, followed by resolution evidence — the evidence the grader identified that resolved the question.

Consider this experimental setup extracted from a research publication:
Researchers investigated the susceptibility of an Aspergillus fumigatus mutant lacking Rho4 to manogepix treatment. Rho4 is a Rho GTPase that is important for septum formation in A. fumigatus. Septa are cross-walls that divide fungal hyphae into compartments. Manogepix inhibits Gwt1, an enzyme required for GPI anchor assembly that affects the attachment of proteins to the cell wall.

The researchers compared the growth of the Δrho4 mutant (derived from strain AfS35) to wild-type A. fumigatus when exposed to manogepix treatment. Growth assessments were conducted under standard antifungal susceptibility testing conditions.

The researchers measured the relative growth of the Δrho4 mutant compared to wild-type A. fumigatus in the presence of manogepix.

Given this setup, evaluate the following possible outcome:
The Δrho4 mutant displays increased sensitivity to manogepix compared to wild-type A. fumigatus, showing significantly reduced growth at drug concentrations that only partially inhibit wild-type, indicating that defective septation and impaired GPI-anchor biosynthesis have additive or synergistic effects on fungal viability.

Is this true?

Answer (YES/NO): YES